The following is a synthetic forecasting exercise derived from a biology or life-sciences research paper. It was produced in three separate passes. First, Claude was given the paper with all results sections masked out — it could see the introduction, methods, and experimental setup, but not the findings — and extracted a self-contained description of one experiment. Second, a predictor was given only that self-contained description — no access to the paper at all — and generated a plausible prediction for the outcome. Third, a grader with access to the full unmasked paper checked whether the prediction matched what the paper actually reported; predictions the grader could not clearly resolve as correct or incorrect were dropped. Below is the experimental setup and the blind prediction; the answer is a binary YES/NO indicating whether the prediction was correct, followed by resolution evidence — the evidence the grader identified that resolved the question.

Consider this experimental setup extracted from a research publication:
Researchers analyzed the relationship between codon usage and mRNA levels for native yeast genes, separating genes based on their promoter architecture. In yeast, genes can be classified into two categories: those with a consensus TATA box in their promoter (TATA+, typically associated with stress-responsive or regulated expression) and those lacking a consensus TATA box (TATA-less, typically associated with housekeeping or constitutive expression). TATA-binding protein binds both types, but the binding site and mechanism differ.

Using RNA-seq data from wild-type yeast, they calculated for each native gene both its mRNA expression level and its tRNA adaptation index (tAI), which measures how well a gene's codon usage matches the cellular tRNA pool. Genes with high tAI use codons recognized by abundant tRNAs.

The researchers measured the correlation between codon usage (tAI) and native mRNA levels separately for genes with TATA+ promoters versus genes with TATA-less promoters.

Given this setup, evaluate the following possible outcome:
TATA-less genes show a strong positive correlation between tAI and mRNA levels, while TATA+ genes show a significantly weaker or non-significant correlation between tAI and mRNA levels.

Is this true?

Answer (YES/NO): YES